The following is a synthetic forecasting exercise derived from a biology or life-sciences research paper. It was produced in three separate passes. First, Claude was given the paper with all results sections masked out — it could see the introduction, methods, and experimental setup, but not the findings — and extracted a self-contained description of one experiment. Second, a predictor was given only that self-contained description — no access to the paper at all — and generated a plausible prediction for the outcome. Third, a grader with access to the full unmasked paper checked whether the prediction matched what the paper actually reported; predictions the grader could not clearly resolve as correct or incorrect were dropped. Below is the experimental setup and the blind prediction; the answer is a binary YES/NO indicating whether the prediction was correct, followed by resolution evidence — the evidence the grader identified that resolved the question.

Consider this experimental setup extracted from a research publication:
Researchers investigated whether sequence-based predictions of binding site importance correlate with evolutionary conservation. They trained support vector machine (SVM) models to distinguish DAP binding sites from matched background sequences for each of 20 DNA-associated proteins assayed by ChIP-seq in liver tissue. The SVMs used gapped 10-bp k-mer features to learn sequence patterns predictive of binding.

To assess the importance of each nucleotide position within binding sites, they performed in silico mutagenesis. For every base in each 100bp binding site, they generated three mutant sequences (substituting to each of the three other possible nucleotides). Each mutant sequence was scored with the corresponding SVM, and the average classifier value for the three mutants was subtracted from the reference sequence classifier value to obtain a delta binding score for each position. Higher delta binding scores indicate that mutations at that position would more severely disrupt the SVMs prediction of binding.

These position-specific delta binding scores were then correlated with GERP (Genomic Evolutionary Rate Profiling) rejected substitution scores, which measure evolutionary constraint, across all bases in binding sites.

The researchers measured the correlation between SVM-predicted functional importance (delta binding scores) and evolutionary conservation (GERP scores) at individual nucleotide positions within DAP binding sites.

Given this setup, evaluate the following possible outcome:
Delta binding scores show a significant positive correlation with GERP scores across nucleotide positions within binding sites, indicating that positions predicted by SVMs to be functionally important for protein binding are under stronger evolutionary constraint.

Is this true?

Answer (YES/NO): NO